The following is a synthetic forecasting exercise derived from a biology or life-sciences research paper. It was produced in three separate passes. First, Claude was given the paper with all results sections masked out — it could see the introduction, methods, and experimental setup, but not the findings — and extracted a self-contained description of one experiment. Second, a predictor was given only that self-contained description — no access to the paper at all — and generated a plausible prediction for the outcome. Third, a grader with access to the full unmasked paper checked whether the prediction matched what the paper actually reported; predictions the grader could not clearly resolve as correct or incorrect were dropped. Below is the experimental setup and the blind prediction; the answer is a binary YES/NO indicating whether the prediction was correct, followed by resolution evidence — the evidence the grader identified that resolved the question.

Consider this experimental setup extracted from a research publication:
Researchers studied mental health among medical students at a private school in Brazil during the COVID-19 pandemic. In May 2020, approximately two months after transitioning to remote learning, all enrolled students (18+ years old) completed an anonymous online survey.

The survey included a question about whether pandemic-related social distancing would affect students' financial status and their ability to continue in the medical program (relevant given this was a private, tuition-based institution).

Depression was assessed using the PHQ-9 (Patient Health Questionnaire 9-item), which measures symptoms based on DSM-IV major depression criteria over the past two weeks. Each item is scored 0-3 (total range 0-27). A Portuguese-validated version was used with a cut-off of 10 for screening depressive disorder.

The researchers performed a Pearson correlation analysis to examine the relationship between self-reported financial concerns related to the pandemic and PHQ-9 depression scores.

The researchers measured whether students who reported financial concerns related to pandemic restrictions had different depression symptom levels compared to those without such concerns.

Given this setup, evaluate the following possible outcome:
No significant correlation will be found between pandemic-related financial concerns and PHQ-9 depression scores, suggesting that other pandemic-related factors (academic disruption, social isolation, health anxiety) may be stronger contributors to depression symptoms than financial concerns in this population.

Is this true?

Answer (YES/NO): NO